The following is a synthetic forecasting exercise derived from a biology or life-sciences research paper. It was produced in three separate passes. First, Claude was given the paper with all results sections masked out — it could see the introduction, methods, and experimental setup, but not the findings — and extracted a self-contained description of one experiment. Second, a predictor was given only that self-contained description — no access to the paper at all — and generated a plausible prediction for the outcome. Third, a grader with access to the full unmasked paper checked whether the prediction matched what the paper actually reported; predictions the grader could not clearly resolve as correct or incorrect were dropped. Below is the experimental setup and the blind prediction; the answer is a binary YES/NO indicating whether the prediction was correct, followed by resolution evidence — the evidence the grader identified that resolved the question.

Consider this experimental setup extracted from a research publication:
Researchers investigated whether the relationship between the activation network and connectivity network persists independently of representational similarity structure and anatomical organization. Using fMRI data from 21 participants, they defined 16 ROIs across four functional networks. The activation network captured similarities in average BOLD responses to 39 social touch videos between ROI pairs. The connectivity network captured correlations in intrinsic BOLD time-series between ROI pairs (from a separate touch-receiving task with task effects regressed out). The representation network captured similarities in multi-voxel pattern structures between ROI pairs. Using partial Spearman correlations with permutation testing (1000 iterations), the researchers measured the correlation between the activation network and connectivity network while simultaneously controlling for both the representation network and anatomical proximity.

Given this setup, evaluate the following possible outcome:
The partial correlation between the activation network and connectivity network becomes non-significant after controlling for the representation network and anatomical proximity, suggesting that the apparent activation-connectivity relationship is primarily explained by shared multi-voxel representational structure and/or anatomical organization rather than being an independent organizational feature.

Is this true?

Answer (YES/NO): NO